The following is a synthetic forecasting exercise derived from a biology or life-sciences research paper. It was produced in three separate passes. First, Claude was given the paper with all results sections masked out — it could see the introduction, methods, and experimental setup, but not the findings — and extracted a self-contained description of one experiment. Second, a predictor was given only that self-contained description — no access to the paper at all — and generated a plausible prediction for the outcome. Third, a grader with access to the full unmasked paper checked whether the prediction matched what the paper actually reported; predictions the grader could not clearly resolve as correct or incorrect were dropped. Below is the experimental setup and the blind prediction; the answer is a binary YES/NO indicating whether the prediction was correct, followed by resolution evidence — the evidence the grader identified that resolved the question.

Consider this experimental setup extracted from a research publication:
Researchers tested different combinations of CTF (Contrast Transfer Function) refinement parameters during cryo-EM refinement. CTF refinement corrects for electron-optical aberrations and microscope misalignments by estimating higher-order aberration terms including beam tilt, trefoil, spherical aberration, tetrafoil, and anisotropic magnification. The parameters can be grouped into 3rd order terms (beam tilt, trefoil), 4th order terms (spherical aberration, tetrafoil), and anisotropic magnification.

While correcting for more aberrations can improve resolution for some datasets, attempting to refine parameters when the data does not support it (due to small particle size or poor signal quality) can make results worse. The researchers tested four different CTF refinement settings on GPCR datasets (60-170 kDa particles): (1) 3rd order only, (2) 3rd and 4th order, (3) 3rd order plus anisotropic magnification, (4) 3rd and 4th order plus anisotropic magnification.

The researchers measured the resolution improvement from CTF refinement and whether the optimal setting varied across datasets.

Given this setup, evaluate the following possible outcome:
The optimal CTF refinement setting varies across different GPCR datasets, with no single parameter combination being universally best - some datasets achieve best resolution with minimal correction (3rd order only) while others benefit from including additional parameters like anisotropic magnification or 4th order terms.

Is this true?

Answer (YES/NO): YES